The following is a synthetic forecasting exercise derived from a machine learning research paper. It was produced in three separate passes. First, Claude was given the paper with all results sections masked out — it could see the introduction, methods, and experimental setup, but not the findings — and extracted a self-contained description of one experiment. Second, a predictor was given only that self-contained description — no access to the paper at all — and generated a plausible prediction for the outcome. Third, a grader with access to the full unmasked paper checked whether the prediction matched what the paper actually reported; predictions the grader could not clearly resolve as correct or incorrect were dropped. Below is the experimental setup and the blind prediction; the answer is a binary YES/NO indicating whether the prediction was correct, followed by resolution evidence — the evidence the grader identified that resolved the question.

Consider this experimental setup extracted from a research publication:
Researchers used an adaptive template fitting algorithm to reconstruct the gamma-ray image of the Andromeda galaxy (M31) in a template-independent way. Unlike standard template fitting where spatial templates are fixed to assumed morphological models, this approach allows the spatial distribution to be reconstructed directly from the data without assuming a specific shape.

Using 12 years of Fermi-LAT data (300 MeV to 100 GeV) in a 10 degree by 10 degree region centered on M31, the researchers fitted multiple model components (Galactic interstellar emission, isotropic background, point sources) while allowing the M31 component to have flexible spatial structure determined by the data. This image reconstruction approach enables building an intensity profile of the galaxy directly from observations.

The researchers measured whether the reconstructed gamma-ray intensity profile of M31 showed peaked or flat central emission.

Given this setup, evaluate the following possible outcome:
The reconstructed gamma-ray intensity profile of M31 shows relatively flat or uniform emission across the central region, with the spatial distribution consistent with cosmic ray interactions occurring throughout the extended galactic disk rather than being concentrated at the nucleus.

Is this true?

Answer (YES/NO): NO